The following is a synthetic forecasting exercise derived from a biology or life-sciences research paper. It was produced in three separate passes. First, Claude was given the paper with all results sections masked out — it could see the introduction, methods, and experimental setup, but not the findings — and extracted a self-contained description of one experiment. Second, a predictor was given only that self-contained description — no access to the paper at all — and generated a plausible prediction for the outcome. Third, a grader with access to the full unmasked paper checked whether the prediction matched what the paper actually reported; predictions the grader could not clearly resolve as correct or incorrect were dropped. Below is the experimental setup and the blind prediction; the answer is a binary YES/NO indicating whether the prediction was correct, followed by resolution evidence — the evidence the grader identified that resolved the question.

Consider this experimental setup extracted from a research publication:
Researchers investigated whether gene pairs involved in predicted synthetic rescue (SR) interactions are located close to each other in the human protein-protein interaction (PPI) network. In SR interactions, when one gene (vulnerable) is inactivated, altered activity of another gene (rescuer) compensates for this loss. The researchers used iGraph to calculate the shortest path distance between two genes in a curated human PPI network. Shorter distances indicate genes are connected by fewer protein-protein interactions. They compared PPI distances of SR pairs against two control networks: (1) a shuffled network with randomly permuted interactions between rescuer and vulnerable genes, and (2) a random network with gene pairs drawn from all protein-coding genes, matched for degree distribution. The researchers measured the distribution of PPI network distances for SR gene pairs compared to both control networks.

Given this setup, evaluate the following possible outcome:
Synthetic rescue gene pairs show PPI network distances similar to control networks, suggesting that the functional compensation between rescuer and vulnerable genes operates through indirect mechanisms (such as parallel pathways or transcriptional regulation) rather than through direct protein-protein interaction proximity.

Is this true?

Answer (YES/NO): NO